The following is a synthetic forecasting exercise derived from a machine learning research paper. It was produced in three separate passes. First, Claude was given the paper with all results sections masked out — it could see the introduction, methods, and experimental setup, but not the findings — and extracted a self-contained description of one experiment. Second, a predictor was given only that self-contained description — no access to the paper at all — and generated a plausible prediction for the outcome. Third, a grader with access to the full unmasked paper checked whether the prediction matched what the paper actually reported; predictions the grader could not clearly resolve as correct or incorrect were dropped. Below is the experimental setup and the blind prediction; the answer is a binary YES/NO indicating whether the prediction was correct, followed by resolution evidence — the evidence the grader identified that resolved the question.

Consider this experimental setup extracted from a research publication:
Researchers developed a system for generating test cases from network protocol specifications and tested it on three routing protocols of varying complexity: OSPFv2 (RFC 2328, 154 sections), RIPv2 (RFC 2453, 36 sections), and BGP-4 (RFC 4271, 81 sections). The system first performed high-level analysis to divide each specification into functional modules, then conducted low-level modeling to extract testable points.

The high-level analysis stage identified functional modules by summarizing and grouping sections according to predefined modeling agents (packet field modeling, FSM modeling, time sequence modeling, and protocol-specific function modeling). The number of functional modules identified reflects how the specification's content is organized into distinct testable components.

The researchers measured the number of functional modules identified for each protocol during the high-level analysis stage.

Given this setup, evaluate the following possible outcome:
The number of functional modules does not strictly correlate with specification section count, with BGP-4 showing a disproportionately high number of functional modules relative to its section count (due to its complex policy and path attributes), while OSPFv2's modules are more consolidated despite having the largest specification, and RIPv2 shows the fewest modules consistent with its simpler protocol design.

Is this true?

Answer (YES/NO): NO